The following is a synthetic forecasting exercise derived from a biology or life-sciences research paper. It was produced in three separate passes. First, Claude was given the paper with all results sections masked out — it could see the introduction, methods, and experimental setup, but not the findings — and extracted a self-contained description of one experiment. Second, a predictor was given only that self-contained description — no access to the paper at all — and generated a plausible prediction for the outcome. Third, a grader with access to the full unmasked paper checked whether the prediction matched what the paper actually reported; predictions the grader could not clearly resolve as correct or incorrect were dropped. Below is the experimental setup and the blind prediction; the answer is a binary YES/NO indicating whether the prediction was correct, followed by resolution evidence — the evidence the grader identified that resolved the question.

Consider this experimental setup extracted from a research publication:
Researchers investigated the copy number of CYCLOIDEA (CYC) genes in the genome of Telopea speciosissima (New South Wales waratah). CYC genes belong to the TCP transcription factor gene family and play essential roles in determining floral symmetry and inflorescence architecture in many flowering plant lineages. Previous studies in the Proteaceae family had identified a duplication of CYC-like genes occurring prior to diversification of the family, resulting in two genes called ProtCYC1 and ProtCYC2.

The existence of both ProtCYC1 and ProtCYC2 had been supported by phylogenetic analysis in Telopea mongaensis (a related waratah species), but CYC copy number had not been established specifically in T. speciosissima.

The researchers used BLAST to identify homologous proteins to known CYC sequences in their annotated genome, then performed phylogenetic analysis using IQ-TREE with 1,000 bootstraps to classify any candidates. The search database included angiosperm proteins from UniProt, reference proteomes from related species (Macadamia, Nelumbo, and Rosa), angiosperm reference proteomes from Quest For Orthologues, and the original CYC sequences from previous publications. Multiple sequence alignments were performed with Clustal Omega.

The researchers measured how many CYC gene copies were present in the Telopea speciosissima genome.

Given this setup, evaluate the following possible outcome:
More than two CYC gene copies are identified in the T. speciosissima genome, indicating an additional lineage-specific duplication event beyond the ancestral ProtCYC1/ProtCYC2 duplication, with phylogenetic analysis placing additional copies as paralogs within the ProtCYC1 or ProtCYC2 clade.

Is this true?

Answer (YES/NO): NO